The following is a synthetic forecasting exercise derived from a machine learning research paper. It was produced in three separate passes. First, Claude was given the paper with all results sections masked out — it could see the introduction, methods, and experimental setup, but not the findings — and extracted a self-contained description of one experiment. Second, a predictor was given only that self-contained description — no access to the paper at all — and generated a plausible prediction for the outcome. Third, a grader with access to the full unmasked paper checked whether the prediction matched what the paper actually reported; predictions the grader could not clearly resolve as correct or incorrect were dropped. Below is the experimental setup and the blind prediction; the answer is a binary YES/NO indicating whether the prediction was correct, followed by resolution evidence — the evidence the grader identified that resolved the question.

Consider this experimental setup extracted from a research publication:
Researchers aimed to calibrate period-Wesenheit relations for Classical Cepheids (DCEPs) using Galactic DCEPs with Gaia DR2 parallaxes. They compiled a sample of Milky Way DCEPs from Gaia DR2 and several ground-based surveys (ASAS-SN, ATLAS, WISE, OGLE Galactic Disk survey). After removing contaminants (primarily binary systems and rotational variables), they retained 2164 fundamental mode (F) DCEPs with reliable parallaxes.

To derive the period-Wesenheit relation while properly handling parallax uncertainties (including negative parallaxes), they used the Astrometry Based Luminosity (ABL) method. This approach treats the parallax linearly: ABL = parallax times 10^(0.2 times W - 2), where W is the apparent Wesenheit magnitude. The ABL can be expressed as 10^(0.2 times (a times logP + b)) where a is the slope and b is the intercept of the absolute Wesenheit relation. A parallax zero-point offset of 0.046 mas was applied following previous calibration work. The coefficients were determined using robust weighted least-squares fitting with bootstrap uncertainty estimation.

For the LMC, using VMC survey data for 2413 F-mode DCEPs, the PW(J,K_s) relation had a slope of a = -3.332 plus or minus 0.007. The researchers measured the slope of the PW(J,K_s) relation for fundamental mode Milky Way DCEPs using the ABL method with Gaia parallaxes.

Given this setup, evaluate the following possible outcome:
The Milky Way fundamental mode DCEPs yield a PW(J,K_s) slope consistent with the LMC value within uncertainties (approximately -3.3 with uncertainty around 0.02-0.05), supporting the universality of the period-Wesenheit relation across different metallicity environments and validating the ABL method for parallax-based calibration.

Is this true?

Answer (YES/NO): NO